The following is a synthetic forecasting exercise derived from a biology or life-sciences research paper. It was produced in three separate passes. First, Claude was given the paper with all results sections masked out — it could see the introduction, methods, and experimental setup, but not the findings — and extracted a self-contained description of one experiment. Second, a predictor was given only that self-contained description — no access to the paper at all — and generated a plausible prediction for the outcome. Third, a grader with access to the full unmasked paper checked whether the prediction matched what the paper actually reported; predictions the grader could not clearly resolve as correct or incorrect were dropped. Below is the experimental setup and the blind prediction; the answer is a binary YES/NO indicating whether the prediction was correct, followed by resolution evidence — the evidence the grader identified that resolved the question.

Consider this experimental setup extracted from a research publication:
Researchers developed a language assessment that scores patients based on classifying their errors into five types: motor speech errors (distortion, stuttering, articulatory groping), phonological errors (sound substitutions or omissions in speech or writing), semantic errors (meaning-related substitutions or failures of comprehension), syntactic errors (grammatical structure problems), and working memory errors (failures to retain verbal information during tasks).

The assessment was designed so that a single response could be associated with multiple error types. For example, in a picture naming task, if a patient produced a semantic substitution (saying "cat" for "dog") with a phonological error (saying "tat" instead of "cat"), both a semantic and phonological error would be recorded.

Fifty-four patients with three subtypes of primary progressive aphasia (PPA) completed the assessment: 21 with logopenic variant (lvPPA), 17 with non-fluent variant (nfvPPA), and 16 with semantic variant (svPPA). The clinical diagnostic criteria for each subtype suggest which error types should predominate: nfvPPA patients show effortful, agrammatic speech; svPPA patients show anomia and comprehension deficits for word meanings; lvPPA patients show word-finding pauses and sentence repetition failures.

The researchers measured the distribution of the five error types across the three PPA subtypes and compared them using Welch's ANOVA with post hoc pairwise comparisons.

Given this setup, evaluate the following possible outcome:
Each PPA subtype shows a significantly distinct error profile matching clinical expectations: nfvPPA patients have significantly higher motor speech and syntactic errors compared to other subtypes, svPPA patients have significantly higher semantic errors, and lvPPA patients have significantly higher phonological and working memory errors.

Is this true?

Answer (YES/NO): NO